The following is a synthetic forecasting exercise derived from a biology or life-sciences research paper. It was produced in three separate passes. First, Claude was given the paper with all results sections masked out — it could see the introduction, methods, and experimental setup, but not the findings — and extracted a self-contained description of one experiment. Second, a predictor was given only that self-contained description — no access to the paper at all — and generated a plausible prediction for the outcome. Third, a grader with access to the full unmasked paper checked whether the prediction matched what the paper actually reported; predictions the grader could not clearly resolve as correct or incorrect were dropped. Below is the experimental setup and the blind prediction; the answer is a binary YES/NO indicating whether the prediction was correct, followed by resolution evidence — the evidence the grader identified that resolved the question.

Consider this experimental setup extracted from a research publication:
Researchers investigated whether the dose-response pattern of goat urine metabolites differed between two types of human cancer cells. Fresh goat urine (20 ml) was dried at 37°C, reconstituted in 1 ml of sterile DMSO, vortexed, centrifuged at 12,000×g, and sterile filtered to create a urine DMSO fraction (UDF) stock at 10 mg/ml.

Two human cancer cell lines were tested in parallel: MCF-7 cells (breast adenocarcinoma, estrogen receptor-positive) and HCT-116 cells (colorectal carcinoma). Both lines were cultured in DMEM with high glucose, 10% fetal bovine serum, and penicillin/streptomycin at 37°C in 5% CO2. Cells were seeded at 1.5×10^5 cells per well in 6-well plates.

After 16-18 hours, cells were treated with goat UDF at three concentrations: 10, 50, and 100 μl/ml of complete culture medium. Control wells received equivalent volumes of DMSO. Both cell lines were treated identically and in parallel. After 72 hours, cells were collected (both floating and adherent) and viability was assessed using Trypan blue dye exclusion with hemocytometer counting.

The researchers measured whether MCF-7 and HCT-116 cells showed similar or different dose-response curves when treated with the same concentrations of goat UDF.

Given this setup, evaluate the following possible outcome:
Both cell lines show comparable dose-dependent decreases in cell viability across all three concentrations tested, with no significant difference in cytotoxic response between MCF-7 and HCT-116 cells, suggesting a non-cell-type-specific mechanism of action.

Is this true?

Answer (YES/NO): NO